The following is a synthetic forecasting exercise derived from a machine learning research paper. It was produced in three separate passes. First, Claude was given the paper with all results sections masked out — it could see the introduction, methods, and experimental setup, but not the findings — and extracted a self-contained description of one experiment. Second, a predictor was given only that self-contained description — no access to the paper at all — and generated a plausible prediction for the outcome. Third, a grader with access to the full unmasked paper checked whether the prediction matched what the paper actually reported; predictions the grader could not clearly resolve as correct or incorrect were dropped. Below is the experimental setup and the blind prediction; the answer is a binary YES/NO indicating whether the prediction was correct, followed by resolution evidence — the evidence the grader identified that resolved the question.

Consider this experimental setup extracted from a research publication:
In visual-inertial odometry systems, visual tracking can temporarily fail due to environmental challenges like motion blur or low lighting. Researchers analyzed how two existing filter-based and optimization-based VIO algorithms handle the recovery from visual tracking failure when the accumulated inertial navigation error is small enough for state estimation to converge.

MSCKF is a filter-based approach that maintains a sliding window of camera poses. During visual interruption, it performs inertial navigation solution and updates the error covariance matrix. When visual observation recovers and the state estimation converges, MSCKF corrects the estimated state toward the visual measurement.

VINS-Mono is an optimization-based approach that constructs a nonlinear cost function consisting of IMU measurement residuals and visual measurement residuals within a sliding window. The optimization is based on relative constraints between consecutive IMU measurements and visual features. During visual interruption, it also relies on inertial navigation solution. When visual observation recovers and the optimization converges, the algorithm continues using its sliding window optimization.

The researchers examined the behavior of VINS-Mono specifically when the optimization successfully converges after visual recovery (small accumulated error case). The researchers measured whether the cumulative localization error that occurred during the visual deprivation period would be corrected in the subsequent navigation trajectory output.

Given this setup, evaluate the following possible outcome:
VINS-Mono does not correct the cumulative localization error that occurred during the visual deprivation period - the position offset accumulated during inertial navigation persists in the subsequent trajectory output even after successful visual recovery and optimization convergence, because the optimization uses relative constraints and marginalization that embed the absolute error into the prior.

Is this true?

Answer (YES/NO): YES